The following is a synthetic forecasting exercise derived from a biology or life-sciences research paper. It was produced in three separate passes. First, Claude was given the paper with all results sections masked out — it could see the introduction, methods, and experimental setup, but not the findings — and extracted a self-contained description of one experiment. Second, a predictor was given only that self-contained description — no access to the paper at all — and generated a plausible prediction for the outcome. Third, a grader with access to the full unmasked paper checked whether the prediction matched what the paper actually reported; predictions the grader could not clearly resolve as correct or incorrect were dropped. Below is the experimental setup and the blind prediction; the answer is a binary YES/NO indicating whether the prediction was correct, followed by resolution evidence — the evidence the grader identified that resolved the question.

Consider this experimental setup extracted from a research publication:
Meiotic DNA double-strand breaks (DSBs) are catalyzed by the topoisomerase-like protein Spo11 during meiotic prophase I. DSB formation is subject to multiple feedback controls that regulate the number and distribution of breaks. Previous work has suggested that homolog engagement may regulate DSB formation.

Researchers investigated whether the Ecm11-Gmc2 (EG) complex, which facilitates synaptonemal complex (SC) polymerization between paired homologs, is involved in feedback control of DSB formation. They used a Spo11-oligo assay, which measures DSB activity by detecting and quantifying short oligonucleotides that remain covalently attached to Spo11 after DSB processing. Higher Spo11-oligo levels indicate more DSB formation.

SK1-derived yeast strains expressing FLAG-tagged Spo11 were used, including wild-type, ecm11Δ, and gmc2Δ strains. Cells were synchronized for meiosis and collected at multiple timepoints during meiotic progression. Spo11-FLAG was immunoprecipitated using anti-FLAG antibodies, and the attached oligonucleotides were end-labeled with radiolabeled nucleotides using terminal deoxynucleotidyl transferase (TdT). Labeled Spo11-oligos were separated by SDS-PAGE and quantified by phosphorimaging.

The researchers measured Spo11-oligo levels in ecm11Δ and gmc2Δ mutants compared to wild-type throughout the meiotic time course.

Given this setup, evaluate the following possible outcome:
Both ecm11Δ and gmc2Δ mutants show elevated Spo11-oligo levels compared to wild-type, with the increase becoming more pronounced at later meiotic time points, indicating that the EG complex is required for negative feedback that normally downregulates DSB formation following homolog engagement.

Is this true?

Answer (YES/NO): YES